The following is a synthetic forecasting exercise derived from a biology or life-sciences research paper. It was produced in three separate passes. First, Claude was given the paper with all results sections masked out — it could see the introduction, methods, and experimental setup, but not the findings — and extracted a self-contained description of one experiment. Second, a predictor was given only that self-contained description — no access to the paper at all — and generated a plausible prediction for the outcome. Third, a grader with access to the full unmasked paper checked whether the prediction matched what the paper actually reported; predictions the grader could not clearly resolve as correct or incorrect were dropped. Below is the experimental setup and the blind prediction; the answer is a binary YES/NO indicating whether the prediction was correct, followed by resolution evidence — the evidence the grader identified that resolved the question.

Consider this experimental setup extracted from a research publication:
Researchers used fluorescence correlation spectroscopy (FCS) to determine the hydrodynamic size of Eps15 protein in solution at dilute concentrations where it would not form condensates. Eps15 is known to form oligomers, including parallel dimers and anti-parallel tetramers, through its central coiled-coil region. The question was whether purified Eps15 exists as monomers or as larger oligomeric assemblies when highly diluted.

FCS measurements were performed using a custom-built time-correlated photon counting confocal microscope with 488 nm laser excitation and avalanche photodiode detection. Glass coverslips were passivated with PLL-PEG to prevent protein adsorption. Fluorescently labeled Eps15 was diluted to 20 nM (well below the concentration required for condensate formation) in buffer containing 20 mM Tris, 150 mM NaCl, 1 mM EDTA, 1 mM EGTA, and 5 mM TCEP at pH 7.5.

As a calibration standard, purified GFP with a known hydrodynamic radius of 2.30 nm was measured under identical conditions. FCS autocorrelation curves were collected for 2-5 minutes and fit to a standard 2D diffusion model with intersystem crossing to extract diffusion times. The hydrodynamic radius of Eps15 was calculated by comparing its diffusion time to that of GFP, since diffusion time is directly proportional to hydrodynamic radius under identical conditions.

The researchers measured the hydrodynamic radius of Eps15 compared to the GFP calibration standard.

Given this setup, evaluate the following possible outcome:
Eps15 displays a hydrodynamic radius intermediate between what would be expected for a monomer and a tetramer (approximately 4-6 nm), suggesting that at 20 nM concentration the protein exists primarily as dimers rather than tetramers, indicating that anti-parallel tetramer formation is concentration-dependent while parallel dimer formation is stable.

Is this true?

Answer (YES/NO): NO